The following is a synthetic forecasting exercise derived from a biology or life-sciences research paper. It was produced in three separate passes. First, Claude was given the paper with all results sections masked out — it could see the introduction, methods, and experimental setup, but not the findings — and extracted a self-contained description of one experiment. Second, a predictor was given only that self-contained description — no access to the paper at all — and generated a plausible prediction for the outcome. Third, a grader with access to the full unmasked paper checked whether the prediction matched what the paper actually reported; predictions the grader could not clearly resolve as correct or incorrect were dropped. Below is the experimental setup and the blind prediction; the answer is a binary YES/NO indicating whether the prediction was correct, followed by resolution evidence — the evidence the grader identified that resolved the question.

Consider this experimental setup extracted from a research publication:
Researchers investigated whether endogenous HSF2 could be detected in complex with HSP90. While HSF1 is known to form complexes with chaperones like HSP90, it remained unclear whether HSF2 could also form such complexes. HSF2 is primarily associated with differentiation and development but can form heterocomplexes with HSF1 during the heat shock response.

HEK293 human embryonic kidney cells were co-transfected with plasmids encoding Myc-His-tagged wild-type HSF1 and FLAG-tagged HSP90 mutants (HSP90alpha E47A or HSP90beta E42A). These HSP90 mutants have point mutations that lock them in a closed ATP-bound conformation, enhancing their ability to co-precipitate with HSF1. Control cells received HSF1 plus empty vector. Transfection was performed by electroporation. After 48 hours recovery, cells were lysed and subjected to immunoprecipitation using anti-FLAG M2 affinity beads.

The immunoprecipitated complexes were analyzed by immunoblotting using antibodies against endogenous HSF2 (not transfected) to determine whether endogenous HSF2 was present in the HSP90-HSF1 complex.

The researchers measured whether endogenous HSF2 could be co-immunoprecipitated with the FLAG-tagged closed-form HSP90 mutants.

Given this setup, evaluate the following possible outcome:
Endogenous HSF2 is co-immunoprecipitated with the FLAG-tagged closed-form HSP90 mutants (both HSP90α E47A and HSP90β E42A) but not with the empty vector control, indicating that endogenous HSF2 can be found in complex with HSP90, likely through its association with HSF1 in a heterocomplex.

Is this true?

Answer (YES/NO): NO